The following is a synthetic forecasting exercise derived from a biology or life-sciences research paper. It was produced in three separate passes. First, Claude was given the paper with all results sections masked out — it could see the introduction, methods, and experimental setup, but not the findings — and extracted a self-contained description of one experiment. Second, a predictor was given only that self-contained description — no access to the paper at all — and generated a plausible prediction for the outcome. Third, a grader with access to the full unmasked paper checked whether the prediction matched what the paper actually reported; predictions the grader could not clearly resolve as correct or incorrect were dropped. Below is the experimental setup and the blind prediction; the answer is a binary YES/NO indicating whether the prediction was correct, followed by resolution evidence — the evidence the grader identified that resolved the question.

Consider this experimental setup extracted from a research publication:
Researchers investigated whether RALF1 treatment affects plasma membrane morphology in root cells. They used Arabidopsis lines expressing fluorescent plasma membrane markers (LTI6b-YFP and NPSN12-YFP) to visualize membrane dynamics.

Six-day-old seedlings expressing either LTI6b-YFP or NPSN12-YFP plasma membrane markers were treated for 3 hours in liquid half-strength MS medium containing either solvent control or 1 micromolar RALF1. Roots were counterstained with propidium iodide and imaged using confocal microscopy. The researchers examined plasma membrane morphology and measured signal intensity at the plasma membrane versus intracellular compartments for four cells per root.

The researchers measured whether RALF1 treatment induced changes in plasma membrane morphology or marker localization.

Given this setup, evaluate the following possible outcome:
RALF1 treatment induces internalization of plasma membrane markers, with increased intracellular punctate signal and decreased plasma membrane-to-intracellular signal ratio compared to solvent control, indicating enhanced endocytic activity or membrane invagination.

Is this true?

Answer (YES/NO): YES